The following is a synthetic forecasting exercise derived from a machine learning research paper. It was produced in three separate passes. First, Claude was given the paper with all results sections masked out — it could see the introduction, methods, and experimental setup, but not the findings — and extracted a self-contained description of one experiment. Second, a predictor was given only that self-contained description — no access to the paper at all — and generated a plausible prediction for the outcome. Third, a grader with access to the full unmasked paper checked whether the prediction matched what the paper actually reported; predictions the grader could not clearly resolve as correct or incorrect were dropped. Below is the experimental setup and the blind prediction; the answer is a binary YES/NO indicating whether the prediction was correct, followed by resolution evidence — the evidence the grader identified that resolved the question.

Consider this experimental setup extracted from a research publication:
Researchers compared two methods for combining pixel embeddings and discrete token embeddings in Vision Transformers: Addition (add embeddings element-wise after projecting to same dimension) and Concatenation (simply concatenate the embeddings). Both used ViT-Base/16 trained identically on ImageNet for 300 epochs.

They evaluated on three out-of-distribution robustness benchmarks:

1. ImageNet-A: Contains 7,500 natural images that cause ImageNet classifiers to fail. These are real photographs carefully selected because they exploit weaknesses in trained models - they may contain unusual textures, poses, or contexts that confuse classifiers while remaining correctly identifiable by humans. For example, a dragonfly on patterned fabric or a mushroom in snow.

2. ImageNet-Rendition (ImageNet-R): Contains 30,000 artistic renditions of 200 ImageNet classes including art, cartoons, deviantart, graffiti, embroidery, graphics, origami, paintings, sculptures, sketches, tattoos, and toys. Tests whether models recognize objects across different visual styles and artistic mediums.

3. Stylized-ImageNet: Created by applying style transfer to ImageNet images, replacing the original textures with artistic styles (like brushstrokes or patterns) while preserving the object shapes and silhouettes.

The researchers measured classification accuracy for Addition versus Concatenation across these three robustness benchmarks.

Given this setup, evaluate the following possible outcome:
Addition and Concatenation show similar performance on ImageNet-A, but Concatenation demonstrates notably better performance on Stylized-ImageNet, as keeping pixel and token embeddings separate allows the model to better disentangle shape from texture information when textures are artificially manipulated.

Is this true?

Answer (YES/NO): YES